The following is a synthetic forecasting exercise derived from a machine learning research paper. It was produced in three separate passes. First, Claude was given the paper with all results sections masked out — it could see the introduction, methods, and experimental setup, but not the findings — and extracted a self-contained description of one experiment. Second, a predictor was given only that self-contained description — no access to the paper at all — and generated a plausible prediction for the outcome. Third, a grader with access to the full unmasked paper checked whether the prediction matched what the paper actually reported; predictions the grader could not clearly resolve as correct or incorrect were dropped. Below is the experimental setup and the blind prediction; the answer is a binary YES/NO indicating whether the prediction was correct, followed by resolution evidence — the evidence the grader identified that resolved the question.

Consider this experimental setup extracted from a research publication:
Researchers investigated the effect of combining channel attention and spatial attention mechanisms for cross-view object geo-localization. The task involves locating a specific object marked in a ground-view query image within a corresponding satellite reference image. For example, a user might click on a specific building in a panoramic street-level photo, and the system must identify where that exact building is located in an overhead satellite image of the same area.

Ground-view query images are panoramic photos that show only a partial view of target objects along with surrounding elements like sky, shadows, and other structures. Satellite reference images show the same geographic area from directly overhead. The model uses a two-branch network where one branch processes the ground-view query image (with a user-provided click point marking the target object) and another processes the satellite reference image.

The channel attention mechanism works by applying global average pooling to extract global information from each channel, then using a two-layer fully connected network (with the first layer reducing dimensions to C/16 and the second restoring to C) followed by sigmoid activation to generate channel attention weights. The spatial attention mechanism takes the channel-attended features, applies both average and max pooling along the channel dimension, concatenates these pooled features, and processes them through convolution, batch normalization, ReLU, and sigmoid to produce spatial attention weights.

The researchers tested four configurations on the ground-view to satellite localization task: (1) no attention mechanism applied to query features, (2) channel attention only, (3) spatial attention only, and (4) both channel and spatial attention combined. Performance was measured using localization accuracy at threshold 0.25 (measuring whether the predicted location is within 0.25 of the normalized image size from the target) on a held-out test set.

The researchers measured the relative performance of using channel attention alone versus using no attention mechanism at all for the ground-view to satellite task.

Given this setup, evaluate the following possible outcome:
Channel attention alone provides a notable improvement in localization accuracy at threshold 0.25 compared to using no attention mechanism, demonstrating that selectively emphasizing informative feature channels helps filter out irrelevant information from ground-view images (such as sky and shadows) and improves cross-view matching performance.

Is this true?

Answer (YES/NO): NO